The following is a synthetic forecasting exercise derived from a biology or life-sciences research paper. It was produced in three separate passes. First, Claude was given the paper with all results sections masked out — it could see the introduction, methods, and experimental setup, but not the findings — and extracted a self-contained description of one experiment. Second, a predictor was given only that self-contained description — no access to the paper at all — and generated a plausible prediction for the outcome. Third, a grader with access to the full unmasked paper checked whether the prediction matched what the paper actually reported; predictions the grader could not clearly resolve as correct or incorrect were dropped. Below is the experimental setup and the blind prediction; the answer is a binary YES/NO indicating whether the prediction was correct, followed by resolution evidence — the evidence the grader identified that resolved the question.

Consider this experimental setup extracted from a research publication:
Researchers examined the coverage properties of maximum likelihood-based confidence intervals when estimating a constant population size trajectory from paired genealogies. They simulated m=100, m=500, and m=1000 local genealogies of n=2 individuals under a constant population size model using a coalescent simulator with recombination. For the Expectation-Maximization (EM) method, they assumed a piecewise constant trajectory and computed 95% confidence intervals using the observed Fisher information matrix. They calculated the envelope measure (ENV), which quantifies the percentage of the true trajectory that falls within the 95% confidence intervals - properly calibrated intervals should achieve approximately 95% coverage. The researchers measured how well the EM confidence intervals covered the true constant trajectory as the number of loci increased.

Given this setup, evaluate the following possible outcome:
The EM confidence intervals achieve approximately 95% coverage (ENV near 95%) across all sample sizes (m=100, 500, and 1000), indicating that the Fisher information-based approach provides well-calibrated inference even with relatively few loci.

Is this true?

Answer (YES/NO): NO